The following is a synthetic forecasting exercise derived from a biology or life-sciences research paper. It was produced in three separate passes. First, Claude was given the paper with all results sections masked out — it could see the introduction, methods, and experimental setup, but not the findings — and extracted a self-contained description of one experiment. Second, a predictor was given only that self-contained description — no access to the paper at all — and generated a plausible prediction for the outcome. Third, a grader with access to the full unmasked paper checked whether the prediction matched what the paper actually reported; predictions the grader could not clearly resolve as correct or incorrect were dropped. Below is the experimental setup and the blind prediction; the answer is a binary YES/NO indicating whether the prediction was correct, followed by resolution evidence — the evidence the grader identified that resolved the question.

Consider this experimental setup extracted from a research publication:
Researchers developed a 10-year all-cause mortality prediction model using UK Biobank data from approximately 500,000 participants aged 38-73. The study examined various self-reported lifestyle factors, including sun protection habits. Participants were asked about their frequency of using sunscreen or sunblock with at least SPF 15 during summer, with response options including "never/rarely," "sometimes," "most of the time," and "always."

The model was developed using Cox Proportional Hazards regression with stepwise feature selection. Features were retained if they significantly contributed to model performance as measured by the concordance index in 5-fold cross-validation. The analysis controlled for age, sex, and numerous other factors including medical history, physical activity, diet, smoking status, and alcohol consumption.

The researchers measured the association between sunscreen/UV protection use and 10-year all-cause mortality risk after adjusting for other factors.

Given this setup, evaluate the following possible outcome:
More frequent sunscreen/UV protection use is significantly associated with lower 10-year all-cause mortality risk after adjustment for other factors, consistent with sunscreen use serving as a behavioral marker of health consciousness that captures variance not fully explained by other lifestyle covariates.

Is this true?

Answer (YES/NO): YES